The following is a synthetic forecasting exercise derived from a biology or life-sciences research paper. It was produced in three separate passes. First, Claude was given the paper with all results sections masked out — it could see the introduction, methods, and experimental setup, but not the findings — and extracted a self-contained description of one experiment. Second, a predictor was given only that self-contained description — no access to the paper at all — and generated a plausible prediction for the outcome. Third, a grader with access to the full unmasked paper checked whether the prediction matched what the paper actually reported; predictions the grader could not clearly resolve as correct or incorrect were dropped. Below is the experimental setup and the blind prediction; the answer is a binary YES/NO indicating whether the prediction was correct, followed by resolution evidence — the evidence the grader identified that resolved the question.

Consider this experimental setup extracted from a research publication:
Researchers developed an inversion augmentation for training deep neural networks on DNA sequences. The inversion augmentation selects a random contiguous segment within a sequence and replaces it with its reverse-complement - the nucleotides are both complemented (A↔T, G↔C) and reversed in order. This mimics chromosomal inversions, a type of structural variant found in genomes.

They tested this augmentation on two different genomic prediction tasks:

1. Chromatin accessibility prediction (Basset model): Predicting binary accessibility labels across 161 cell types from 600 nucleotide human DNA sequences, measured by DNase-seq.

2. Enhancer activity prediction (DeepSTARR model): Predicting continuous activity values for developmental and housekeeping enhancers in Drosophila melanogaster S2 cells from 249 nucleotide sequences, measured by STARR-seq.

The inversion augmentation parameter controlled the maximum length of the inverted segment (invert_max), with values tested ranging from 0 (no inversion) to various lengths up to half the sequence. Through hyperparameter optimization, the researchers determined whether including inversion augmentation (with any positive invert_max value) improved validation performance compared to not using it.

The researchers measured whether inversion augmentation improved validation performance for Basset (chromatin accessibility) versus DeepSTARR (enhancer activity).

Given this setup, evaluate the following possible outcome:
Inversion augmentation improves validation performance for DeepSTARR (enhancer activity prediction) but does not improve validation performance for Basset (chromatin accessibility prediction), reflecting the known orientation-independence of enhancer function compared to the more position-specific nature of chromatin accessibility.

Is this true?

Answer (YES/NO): NO